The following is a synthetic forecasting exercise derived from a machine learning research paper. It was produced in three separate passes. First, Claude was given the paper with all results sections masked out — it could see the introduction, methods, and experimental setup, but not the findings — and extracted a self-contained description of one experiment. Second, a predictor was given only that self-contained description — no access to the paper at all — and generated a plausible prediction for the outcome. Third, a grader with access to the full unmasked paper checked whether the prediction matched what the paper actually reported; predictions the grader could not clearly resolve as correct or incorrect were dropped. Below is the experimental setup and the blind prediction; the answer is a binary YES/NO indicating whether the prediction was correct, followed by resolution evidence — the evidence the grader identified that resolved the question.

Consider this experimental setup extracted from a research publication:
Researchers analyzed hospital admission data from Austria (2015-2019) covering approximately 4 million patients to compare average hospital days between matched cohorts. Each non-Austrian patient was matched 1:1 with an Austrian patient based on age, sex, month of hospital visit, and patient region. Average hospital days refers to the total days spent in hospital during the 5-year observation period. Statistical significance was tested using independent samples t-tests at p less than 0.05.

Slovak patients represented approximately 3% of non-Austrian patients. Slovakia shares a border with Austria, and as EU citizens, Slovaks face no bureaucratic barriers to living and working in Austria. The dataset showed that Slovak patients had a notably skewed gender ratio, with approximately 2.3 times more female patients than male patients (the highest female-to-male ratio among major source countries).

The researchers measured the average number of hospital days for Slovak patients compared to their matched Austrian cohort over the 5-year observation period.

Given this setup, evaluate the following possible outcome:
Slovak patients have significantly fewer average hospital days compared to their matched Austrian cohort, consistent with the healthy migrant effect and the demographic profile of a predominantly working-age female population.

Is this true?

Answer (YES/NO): YES